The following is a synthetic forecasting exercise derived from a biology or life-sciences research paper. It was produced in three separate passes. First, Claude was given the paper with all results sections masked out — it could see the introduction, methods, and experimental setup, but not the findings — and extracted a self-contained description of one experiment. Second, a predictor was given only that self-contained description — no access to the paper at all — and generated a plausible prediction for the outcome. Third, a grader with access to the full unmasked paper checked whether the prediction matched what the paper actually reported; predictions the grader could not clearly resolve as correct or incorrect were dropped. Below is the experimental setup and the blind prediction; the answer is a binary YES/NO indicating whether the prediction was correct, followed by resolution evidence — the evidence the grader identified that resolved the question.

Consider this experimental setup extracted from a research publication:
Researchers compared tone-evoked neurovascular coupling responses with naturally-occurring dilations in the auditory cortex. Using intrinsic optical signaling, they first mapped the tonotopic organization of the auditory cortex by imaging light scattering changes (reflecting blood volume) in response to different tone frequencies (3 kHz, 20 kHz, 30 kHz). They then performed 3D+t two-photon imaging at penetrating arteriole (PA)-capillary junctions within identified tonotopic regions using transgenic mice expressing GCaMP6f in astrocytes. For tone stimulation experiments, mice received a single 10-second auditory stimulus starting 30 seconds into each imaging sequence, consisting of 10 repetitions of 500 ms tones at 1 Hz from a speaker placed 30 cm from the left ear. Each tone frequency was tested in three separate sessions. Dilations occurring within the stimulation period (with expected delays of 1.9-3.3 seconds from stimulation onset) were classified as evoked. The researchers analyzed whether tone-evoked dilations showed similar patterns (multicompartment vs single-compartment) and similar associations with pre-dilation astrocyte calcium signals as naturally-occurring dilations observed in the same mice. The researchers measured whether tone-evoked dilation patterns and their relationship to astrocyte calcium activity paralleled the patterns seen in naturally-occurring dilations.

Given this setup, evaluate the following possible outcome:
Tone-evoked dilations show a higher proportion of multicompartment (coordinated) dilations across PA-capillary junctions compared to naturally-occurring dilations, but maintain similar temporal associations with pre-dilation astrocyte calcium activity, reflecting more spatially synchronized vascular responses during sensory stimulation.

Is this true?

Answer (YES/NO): NO